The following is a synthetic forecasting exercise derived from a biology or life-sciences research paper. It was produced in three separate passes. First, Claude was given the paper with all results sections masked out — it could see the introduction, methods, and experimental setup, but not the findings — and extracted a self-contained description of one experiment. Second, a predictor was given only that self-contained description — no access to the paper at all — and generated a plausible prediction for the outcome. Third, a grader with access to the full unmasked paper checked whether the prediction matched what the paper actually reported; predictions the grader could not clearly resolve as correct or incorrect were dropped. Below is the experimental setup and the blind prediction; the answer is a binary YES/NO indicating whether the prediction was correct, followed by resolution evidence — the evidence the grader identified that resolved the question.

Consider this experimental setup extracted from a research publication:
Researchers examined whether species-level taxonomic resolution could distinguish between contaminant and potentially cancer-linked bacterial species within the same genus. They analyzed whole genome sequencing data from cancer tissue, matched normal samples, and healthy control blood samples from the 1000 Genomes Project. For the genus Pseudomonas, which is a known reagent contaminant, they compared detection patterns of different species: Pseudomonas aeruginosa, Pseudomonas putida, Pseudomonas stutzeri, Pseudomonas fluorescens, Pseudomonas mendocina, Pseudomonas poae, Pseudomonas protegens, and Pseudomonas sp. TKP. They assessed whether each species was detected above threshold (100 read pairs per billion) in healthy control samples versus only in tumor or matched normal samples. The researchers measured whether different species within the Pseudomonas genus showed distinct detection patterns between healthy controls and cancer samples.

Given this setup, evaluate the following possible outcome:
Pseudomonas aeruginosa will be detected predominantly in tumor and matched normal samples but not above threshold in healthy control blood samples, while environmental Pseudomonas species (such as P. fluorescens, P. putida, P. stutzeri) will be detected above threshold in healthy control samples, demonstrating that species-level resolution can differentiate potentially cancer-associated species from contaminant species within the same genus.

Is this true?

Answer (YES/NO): NO